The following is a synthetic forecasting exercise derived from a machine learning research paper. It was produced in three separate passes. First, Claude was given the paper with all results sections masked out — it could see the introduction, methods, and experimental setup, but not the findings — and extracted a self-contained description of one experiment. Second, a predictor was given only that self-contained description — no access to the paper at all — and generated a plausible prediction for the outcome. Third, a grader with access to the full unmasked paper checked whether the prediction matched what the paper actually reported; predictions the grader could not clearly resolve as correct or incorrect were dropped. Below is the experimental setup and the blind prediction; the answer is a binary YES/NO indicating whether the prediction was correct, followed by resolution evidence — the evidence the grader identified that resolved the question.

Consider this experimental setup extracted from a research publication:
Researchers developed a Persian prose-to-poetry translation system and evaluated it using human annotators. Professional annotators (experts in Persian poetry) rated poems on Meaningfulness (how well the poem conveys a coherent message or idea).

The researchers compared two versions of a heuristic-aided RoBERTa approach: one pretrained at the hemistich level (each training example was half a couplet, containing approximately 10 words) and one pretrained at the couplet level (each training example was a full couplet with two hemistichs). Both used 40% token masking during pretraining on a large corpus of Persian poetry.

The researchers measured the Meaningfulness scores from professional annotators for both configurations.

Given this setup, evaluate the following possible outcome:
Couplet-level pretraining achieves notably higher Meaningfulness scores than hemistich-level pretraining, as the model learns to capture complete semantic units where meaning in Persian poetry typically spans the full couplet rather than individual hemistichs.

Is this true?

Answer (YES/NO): NO